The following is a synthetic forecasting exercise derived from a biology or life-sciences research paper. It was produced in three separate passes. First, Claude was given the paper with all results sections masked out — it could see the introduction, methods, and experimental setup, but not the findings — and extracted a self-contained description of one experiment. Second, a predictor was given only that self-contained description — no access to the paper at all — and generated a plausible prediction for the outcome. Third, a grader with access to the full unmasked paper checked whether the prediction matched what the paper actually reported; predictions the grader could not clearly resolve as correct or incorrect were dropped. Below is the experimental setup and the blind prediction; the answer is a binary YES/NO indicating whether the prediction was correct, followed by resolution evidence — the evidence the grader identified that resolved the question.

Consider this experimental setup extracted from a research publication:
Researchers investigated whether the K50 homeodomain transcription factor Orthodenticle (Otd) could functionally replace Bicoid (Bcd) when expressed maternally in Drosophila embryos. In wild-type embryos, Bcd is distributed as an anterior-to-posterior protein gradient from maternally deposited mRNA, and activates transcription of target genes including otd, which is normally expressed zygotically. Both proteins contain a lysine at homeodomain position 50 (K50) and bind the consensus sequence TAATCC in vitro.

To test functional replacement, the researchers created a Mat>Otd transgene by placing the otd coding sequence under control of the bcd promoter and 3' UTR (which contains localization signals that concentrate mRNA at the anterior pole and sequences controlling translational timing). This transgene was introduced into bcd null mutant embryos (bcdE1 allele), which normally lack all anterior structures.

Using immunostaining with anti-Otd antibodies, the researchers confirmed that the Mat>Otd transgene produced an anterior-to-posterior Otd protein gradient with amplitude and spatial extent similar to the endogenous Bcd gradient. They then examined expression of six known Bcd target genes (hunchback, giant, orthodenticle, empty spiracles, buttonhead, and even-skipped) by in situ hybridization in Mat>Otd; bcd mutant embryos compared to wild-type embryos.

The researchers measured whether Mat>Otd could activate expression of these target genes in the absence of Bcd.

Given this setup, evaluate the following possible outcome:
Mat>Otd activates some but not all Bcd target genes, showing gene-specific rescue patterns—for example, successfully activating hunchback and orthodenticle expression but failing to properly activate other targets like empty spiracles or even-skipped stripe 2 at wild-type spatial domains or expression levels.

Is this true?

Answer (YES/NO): NO